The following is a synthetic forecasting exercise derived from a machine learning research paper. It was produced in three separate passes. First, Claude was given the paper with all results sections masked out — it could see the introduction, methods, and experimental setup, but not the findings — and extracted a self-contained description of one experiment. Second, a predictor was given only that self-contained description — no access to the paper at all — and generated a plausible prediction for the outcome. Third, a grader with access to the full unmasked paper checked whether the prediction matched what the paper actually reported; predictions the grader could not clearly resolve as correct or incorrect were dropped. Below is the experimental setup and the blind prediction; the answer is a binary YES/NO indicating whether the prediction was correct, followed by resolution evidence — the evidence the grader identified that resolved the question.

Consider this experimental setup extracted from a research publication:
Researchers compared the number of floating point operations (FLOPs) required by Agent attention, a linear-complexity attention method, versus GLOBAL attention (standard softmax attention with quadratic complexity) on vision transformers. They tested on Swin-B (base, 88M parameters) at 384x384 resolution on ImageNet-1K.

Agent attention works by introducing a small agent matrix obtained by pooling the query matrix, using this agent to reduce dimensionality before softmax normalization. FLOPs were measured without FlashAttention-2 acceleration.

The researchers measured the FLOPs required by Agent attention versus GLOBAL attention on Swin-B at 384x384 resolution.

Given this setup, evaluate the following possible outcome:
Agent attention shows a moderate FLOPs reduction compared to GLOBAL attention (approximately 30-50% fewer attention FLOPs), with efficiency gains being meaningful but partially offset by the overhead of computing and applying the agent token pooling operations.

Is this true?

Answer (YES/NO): NO